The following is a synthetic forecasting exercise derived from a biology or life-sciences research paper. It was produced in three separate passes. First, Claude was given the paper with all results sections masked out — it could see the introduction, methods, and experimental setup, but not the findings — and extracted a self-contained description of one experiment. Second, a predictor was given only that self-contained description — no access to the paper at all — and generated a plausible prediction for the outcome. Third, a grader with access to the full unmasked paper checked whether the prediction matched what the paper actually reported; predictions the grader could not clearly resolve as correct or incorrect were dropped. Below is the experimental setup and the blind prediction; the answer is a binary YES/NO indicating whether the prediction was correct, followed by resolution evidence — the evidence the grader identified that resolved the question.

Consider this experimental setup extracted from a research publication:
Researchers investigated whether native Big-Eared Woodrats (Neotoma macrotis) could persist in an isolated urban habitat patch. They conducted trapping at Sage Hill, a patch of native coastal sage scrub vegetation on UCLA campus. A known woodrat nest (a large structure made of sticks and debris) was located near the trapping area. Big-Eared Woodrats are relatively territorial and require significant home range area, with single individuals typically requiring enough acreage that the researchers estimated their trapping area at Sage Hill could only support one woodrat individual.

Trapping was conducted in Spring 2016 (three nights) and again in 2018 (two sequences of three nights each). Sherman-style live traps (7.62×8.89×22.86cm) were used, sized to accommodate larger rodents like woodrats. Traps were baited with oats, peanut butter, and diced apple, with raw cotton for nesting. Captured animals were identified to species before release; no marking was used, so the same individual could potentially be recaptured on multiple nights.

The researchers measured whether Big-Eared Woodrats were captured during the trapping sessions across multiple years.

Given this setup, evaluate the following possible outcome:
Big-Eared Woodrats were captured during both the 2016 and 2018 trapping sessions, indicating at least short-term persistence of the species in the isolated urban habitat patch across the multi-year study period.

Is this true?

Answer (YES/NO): YES